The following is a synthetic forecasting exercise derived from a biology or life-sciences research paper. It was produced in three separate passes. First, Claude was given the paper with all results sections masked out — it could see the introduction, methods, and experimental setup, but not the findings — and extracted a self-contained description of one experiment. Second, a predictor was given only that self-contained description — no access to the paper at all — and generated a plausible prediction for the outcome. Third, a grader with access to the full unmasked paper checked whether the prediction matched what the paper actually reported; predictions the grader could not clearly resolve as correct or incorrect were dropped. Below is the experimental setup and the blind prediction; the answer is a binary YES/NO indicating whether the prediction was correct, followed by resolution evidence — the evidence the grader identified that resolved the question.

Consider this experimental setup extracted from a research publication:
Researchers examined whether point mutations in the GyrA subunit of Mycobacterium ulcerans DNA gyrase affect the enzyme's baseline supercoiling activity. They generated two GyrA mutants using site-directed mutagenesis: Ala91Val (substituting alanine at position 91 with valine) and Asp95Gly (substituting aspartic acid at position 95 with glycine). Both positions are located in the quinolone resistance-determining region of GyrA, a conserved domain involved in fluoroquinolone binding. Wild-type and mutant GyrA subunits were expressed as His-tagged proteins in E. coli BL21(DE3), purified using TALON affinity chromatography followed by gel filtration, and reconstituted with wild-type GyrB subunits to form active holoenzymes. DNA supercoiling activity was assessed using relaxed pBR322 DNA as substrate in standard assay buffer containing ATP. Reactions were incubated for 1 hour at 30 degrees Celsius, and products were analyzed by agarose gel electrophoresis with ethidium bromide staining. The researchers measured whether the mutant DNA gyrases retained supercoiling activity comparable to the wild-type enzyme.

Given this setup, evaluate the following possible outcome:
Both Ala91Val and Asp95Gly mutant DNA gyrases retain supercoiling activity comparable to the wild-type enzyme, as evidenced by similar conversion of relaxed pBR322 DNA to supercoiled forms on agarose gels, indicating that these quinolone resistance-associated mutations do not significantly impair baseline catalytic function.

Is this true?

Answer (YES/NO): YES